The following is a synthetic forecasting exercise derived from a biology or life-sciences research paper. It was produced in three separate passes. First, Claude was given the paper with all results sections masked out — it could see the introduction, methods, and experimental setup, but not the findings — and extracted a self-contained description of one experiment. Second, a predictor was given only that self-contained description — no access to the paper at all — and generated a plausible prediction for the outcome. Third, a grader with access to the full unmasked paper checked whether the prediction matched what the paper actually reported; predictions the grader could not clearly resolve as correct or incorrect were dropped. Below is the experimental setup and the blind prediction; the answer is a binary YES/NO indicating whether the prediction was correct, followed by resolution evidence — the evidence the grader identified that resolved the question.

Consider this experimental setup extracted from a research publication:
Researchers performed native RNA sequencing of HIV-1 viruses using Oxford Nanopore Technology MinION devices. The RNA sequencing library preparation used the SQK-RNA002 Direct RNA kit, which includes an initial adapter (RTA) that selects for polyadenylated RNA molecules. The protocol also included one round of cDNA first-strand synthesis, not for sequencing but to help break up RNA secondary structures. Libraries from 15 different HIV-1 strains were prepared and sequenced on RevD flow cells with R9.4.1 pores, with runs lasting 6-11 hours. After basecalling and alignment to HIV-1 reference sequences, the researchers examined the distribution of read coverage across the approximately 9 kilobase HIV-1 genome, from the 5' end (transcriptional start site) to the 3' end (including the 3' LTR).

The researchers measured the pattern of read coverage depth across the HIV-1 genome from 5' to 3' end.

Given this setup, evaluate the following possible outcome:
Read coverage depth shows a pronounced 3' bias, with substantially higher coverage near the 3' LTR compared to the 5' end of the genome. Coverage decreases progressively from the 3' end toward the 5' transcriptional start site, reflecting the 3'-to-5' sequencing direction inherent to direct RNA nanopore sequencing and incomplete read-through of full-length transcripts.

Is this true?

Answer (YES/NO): YES